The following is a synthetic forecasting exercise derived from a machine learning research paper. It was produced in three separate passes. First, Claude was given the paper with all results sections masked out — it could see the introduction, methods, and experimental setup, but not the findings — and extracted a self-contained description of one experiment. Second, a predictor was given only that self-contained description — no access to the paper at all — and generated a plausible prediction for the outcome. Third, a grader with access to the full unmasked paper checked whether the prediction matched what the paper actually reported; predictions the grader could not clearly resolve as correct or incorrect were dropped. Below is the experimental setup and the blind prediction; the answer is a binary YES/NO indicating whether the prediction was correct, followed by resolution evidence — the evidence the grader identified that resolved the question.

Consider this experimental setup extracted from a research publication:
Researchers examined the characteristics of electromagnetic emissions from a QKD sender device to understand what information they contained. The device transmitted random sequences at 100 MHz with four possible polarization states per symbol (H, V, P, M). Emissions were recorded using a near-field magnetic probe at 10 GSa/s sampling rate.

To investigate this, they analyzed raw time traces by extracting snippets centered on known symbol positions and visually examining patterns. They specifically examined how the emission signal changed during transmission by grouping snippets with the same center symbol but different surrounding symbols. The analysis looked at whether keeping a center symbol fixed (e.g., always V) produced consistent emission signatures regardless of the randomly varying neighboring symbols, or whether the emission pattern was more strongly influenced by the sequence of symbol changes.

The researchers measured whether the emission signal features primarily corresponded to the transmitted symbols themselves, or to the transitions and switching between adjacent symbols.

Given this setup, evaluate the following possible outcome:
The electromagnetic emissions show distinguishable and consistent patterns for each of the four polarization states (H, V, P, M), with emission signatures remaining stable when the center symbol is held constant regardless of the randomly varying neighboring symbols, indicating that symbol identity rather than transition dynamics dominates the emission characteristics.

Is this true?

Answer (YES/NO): NO